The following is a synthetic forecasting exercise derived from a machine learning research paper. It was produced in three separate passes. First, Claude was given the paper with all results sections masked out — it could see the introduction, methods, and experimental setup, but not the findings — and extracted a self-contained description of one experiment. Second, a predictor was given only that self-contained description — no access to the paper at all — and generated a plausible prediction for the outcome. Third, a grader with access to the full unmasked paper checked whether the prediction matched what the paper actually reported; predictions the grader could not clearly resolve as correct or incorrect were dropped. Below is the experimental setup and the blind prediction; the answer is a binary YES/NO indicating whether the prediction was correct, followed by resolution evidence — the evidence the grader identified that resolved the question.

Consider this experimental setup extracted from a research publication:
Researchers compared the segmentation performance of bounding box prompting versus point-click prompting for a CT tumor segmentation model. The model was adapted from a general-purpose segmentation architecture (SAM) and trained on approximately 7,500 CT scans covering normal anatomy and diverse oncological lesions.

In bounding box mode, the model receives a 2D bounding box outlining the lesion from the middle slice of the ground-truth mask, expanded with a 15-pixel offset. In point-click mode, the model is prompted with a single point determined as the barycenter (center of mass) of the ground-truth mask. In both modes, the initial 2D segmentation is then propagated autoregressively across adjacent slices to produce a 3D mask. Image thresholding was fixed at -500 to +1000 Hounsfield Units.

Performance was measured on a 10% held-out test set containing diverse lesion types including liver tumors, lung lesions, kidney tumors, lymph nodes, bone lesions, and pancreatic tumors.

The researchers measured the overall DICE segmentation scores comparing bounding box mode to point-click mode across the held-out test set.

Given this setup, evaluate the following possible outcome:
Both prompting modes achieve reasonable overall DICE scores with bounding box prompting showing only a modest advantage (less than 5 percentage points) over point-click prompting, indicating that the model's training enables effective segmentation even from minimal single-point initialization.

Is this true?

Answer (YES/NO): NO